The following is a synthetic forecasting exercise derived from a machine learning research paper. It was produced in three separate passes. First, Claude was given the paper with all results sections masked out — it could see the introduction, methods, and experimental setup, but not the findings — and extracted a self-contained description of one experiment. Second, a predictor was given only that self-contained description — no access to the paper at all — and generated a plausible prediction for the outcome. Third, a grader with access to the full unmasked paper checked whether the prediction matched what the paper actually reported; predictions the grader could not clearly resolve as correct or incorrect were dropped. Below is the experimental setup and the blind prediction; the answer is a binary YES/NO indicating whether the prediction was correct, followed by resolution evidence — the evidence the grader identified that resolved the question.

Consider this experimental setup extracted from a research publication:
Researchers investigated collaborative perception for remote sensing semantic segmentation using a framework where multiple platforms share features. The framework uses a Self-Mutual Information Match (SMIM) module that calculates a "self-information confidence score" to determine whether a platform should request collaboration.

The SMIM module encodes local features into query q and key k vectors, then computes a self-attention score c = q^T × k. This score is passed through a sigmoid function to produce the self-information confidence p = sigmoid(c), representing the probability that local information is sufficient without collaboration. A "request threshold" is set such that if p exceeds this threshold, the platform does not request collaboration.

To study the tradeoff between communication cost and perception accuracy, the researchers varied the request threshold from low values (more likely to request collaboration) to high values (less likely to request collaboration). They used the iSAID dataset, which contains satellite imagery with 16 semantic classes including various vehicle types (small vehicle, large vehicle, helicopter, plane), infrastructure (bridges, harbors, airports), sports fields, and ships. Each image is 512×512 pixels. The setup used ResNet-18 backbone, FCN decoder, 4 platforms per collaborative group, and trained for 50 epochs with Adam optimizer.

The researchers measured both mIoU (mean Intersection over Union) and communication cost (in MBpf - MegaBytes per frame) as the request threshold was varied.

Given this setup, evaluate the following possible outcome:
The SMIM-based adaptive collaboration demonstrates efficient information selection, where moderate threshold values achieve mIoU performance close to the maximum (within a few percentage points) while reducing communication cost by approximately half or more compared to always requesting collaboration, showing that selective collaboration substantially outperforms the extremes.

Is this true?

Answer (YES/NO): YES